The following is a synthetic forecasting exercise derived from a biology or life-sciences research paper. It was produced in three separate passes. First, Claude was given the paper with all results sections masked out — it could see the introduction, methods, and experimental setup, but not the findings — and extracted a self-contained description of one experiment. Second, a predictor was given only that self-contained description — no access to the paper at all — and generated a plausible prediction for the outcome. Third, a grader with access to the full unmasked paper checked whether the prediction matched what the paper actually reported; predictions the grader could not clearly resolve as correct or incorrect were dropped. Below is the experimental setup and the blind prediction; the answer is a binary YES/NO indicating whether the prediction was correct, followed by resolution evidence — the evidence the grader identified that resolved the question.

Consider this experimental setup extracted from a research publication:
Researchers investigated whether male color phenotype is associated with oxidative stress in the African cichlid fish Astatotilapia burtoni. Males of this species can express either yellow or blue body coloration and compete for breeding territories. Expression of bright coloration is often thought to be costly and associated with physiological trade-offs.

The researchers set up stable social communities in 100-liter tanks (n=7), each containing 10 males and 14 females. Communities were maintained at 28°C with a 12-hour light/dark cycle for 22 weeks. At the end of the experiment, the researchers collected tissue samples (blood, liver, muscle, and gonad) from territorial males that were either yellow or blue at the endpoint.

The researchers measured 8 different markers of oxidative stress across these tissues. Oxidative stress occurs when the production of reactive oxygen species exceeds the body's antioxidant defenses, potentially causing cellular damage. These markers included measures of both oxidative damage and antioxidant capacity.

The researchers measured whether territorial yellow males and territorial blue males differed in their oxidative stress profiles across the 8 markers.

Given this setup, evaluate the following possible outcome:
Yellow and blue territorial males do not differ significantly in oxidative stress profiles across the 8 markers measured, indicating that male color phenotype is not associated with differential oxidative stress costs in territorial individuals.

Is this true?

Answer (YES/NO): NO